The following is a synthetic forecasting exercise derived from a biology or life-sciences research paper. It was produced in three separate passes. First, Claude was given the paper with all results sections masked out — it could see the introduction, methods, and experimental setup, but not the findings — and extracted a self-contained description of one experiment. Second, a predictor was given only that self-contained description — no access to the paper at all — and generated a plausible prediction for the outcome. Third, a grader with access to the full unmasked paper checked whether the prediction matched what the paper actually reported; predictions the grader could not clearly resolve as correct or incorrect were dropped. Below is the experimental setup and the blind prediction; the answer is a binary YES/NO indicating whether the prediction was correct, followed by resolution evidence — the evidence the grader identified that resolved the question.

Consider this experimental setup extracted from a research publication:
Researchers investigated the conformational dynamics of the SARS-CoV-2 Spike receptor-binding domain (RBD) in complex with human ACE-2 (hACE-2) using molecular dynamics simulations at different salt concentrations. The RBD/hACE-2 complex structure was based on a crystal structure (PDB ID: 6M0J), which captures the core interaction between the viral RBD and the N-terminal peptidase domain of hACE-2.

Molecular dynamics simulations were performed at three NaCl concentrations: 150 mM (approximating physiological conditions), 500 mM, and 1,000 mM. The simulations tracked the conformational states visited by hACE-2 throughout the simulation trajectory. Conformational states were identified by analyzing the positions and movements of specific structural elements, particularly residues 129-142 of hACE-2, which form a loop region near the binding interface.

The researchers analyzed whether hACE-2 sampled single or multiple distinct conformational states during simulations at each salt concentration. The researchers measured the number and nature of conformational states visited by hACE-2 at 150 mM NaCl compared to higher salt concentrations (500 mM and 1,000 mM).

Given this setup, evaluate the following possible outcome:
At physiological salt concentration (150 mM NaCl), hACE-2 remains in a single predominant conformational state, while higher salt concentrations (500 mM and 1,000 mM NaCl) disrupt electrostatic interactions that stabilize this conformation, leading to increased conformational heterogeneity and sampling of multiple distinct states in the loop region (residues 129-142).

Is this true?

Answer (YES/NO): NO